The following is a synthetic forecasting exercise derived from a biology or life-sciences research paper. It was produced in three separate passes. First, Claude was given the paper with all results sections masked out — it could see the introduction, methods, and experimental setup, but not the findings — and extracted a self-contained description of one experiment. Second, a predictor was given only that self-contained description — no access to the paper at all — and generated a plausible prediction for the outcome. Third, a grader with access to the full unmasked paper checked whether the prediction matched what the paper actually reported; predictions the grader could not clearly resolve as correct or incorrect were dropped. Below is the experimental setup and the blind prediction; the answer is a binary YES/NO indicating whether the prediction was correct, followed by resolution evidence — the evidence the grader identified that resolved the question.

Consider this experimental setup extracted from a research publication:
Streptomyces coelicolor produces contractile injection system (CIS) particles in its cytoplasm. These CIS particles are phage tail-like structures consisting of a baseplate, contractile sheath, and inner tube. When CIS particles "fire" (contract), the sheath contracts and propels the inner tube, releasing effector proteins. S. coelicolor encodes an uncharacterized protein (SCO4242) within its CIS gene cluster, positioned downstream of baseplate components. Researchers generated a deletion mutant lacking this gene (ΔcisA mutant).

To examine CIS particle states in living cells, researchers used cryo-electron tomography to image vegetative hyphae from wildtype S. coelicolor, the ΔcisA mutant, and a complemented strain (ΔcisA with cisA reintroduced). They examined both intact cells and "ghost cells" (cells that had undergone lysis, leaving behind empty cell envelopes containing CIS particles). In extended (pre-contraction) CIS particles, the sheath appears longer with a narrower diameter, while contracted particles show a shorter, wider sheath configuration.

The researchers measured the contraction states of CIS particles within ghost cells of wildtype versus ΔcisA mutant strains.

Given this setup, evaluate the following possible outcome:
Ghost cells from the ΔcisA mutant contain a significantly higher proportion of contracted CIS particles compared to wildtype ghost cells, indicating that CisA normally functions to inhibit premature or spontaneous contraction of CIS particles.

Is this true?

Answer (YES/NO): NO